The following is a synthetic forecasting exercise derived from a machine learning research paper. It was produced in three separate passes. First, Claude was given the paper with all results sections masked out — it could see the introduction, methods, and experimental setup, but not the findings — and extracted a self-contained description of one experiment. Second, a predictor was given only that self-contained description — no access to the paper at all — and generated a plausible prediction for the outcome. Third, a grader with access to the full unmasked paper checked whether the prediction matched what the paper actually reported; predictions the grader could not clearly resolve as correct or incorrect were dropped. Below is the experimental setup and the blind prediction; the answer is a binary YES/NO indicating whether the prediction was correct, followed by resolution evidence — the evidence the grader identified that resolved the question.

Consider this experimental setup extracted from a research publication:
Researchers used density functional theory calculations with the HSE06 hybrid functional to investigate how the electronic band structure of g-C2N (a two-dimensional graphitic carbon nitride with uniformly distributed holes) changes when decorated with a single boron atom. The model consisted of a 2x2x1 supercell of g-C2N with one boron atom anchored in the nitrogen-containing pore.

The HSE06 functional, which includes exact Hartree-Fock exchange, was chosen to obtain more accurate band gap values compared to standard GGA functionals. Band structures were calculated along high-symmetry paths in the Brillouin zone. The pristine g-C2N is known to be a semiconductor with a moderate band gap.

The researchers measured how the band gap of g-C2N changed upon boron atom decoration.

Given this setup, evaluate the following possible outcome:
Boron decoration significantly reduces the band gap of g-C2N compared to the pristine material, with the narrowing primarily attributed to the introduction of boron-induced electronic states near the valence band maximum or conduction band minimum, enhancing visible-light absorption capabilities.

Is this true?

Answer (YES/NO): NO